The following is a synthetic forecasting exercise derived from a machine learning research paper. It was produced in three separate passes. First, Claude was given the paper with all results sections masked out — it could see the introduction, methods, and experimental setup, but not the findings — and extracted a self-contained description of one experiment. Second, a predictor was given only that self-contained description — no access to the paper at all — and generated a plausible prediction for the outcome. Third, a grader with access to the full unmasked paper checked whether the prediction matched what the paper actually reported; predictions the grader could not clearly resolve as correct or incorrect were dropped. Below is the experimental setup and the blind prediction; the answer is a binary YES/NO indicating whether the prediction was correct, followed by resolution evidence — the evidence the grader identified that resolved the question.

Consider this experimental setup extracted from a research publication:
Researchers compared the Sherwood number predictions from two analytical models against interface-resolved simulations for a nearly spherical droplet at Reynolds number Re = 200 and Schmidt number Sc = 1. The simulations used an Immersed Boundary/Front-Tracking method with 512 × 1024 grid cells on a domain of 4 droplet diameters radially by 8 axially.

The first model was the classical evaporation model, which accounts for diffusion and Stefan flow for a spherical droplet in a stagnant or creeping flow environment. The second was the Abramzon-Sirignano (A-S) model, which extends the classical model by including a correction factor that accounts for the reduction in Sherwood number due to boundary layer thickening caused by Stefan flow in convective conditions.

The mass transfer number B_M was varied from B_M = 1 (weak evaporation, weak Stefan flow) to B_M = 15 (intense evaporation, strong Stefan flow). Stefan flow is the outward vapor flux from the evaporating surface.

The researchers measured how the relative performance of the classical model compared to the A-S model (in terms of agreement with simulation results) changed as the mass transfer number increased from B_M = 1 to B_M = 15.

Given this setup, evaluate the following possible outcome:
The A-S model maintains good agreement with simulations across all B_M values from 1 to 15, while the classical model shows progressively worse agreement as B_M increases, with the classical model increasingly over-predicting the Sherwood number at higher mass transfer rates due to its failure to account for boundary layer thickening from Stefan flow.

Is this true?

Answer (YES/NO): NO